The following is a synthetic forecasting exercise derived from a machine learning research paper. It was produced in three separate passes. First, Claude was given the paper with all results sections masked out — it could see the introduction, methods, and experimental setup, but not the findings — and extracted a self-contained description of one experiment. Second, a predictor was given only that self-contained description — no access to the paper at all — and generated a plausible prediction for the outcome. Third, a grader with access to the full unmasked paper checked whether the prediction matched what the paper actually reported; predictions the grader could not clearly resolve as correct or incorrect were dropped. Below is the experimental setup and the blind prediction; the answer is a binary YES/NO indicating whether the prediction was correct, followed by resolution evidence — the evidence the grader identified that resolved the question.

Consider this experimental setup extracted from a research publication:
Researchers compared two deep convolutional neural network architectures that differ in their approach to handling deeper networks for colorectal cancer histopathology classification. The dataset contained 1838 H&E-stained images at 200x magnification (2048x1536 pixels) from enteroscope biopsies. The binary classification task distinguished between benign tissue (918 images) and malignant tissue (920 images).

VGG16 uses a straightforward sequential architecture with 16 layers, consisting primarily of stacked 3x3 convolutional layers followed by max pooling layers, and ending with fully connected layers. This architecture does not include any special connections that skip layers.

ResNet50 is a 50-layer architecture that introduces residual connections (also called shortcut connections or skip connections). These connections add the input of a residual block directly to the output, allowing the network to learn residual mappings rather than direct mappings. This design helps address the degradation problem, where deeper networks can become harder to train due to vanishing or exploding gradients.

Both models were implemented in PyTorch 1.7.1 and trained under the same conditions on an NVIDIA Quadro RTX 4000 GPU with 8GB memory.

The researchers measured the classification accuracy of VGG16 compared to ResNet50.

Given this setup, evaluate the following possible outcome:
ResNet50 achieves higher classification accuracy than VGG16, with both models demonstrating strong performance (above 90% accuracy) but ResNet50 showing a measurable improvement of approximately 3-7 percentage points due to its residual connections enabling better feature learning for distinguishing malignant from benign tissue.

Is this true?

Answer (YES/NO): NO